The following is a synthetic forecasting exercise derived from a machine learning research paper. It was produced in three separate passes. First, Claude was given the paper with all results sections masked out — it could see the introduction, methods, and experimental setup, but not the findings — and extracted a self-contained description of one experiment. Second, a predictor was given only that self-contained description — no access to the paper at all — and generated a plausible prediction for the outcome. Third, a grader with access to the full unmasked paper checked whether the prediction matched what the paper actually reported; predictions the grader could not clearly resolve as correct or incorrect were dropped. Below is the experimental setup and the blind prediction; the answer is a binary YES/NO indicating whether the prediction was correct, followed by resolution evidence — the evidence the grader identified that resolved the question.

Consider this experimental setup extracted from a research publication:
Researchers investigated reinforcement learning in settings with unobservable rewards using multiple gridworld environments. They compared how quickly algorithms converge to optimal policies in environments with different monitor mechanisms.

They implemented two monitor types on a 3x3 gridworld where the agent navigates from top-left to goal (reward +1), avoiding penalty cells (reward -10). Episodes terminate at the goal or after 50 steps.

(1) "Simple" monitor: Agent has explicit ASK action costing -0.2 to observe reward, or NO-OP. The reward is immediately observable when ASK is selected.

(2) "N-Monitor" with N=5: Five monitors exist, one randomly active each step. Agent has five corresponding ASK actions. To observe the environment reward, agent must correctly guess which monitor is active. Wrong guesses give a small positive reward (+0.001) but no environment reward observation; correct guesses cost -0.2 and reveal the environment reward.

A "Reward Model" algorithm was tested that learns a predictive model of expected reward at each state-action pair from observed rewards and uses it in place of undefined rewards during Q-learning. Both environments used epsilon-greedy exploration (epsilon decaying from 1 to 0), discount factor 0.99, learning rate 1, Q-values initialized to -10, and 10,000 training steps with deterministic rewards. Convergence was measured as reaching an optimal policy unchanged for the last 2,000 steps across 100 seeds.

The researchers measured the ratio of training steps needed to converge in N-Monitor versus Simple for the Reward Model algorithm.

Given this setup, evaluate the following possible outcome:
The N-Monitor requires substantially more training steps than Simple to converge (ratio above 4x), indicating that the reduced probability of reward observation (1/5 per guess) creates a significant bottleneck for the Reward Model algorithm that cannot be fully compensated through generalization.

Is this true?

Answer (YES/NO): YES